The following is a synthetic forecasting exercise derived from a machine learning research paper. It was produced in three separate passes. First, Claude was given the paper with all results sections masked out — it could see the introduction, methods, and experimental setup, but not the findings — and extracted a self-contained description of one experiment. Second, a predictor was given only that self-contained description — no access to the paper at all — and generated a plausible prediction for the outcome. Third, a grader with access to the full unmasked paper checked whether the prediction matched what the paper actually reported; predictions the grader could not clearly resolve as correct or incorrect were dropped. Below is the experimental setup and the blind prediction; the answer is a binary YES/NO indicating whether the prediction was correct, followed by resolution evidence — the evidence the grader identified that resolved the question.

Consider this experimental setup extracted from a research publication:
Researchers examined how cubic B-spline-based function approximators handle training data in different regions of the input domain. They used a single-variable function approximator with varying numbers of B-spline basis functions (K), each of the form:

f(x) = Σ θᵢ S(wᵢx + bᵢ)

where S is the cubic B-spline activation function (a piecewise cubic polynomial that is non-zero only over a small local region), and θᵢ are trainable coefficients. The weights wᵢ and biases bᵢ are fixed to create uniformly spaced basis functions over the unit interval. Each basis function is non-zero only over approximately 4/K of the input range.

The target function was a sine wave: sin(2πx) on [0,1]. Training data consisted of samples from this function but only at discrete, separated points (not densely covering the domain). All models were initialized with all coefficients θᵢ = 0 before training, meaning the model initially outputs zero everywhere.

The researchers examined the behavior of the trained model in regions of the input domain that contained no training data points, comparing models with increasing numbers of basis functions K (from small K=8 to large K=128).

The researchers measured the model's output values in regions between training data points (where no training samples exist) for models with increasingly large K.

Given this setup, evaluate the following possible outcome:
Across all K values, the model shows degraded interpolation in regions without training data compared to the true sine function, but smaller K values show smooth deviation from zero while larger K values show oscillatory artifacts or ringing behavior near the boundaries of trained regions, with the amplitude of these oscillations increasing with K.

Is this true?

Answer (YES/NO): NO